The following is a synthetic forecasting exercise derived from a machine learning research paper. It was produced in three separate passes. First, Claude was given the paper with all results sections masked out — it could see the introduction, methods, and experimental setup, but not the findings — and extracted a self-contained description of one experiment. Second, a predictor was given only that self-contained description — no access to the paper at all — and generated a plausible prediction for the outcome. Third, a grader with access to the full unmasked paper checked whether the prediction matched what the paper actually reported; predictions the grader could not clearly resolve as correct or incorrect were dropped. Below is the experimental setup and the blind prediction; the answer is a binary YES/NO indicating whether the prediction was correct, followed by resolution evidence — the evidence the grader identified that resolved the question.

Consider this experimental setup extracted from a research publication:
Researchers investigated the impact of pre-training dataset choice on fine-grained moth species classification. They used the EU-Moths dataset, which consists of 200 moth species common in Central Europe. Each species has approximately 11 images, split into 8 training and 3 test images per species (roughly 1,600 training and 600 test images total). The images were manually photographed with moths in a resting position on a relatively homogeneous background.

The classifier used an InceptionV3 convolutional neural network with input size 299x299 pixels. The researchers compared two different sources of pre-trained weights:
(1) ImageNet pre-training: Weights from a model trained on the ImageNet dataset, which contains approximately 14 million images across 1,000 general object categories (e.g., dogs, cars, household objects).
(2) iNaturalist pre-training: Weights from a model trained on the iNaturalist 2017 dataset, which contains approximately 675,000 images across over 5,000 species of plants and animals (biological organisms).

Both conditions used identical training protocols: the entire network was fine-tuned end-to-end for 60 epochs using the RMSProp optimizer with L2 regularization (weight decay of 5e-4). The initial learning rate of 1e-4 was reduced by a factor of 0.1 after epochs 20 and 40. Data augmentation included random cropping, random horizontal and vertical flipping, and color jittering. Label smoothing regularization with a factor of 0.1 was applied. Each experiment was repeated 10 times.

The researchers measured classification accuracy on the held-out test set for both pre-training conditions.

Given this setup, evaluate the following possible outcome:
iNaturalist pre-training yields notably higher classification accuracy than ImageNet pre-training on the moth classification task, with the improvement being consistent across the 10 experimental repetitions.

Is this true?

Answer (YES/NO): NO